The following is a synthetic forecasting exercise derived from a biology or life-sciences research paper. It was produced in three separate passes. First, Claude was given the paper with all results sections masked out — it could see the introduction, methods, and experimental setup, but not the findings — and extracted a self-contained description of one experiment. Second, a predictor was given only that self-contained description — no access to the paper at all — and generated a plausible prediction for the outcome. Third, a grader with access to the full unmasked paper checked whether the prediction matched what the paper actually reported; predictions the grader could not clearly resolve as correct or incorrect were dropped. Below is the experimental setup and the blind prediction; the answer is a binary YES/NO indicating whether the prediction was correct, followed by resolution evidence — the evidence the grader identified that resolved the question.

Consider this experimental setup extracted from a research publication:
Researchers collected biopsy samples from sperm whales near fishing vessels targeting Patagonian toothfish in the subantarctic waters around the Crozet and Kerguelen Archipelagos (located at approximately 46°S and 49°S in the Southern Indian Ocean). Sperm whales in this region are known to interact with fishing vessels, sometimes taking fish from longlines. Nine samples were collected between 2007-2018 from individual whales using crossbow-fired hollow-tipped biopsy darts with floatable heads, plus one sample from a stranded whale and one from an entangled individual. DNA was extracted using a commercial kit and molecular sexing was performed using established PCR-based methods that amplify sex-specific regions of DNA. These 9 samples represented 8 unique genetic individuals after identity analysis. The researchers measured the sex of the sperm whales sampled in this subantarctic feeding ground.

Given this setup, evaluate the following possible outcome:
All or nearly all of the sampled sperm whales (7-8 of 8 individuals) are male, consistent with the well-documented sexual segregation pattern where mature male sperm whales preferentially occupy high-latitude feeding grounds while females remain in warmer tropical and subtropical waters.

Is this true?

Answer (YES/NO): YES